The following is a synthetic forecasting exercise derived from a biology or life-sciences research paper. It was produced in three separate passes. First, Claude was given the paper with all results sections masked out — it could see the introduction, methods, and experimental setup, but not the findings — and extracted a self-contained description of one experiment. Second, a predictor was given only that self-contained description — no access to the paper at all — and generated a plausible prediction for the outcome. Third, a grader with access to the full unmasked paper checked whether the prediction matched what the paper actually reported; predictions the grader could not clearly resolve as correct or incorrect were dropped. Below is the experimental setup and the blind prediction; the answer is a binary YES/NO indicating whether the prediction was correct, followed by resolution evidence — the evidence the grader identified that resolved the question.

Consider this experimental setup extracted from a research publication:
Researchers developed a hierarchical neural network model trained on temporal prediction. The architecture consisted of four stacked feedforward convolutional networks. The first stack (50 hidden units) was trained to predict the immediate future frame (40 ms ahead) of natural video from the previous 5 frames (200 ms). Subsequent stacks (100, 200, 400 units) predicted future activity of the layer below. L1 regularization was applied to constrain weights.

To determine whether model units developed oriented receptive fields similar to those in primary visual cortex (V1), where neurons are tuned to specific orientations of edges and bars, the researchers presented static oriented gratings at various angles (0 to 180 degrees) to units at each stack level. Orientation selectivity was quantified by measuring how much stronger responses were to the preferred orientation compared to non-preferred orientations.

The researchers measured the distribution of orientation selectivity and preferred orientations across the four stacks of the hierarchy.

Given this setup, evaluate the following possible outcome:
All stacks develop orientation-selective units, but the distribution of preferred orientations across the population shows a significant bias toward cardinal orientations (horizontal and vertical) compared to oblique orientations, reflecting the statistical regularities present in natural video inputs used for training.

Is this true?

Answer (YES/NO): NO